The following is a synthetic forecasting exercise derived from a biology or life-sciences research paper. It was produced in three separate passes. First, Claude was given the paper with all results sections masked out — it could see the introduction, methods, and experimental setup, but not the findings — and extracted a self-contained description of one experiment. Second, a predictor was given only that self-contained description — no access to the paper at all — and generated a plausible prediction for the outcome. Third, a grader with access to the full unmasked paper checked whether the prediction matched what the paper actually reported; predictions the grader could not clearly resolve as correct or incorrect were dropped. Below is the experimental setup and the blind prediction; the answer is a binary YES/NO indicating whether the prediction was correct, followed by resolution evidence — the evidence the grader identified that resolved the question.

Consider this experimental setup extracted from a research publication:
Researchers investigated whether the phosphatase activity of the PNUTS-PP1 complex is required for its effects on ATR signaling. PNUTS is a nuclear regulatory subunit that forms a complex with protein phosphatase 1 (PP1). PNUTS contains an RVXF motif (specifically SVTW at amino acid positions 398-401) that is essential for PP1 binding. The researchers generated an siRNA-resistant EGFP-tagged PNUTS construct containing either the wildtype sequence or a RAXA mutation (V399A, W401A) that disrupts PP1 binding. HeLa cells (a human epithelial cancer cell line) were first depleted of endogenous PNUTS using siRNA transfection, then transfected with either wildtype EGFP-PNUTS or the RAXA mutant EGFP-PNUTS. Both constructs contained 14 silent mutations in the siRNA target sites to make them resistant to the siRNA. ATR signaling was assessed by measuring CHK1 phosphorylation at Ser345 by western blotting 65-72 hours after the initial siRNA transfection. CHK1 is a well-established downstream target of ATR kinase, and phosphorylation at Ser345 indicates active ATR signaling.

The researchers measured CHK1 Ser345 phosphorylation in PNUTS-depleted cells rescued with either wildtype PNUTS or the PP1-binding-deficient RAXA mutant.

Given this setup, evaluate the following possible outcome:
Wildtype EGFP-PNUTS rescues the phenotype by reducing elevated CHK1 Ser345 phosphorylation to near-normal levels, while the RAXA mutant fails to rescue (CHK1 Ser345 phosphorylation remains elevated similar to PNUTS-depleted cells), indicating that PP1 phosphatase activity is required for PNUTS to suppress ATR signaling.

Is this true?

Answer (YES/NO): NO